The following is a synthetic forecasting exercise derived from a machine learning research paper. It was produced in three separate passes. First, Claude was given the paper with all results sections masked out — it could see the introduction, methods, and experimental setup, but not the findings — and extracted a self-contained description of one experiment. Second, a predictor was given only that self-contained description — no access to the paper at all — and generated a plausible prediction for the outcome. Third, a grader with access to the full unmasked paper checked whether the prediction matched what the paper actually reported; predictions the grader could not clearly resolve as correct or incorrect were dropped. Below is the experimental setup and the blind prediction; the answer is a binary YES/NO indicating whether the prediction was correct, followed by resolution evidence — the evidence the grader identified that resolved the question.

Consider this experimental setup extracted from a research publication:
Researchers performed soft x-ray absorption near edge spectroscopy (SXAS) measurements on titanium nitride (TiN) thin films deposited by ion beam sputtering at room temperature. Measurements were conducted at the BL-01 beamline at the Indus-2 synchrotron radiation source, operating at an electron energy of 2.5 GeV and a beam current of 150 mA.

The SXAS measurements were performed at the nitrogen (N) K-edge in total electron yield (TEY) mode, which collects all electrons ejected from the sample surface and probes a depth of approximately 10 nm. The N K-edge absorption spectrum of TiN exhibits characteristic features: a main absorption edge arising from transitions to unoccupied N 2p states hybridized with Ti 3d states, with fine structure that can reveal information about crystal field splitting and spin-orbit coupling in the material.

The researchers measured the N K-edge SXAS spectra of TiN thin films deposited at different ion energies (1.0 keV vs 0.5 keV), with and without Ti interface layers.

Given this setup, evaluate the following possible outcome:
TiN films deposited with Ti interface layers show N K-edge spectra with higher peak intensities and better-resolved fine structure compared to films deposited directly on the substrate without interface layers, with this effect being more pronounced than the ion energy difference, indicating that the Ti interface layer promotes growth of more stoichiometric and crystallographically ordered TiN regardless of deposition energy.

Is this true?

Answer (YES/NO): NO